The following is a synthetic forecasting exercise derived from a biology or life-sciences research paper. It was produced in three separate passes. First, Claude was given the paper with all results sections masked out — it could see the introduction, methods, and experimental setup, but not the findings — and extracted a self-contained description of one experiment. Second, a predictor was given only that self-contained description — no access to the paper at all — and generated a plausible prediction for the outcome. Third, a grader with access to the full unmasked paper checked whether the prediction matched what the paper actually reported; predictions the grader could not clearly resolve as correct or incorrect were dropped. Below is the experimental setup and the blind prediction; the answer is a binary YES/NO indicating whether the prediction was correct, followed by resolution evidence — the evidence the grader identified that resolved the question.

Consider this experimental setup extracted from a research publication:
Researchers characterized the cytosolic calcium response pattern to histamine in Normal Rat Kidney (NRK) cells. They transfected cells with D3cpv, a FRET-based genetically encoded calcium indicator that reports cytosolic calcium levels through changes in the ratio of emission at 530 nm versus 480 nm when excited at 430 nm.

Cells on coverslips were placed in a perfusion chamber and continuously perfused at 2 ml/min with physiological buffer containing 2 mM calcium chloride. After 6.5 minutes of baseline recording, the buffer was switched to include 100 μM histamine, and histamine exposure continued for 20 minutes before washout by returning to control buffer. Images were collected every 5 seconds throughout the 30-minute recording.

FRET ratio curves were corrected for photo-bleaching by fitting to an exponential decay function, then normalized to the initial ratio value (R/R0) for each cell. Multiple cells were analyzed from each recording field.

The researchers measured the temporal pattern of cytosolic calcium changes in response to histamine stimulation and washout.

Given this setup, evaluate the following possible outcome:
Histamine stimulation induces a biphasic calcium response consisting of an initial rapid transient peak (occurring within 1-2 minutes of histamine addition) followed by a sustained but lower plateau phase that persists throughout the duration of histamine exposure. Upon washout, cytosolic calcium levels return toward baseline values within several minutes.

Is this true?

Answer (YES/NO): NO